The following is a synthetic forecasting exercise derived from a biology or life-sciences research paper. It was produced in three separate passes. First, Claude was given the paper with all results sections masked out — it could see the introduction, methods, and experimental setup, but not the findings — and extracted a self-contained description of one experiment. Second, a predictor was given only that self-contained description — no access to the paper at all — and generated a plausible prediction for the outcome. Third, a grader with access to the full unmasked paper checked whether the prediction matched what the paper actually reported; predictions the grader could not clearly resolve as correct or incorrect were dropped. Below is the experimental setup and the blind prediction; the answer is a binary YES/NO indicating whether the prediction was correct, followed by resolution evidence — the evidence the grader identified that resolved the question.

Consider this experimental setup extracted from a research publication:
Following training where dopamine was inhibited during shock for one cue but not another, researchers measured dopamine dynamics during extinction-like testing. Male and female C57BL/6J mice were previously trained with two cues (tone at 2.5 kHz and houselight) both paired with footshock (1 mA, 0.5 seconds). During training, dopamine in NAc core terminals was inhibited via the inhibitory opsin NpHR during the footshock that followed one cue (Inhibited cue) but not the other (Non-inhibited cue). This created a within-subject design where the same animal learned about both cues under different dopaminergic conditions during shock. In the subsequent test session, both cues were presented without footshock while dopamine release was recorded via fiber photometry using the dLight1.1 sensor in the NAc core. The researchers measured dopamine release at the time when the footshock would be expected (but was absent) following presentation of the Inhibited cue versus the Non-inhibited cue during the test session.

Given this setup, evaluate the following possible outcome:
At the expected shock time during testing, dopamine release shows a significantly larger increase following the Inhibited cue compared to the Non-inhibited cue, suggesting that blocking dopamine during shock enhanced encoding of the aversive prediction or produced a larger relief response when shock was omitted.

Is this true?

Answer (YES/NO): NO